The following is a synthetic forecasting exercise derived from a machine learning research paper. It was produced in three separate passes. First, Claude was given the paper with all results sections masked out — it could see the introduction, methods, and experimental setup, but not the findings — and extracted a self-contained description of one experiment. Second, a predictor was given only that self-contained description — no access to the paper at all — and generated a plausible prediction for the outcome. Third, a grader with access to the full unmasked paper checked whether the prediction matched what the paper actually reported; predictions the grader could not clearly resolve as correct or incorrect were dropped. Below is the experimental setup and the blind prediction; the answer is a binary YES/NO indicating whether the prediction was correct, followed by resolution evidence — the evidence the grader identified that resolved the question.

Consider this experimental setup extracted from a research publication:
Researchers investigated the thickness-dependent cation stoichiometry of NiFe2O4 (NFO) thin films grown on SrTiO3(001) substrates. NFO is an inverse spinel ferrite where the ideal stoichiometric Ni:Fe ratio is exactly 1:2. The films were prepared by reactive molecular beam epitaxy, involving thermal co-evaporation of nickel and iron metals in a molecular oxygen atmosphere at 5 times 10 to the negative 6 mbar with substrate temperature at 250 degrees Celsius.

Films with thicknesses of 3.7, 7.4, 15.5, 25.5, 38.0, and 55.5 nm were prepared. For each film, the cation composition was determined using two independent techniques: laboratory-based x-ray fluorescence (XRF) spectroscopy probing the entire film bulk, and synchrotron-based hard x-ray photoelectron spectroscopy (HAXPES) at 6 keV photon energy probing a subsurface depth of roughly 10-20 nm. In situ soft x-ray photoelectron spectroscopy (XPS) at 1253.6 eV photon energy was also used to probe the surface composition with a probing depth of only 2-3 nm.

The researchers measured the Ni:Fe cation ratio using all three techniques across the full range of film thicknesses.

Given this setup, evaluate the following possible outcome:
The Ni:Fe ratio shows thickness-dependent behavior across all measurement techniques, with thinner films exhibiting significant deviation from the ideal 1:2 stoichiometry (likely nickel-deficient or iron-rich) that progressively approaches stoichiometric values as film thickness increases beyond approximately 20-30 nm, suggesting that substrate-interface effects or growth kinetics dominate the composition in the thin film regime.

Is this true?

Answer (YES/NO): NO